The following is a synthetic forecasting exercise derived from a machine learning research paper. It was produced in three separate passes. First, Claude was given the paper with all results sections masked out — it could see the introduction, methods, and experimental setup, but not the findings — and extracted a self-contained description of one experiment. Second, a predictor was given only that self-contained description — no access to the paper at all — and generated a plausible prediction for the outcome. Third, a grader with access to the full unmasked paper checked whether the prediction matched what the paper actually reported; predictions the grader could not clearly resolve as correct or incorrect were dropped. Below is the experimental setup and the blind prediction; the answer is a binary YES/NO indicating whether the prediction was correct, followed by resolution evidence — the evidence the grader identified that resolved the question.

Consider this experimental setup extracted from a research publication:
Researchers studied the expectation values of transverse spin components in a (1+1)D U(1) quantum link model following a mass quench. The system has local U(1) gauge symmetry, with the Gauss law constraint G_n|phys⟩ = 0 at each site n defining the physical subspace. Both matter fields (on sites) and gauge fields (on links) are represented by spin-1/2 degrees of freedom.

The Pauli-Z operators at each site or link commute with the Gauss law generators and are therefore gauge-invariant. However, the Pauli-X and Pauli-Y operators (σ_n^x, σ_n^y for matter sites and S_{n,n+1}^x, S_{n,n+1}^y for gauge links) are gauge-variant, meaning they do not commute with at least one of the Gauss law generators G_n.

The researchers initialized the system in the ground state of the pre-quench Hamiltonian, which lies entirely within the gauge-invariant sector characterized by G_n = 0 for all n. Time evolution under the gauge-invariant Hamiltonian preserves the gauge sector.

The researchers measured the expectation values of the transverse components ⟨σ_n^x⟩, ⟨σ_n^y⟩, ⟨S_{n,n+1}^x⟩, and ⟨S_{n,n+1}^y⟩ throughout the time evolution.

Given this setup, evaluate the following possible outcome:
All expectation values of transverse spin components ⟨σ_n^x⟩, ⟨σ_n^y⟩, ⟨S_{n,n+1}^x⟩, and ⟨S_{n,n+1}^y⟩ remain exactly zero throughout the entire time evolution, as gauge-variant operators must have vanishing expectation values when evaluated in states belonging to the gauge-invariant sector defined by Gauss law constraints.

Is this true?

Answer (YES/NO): YES